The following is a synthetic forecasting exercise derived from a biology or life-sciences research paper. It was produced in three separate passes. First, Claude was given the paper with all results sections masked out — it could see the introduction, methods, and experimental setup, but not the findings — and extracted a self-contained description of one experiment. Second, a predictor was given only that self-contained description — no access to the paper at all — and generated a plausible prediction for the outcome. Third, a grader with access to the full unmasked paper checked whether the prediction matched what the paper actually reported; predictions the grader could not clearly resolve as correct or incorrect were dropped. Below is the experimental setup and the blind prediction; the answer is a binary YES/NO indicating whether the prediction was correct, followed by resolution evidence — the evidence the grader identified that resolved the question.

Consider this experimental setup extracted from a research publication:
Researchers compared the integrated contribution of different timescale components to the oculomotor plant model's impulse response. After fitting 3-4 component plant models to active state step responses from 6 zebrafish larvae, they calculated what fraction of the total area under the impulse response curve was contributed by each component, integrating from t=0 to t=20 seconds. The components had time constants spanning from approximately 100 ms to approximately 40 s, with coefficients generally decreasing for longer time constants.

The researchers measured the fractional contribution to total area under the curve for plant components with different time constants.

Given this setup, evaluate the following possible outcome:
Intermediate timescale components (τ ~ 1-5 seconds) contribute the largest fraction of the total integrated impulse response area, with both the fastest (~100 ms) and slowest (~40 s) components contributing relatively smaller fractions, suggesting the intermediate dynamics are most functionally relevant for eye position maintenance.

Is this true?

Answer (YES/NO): NO